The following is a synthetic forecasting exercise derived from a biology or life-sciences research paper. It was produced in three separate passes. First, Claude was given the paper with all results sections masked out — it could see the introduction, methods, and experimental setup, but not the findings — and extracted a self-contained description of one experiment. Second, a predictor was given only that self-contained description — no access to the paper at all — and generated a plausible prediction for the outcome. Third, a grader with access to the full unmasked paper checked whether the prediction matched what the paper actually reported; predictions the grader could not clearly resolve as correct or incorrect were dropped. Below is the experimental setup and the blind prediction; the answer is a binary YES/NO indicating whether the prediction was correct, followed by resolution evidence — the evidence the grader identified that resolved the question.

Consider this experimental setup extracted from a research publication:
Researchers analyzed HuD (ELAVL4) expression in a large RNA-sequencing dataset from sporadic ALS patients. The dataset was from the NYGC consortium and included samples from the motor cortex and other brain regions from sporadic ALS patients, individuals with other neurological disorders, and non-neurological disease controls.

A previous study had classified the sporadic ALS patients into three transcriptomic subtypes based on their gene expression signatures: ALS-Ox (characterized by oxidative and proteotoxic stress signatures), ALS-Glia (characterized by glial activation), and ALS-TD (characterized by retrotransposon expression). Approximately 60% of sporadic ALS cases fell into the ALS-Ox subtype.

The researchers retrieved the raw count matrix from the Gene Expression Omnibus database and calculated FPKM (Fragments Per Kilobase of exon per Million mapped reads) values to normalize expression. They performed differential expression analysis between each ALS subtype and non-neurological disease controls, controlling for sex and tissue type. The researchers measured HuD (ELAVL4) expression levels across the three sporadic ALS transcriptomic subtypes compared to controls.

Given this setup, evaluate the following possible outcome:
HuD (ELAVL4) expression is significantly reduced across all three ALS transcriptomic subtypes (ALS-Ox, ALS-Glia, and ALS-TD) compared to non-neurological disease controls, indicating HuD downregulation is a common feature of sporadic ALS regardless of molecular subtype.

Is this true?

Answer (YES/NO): NO